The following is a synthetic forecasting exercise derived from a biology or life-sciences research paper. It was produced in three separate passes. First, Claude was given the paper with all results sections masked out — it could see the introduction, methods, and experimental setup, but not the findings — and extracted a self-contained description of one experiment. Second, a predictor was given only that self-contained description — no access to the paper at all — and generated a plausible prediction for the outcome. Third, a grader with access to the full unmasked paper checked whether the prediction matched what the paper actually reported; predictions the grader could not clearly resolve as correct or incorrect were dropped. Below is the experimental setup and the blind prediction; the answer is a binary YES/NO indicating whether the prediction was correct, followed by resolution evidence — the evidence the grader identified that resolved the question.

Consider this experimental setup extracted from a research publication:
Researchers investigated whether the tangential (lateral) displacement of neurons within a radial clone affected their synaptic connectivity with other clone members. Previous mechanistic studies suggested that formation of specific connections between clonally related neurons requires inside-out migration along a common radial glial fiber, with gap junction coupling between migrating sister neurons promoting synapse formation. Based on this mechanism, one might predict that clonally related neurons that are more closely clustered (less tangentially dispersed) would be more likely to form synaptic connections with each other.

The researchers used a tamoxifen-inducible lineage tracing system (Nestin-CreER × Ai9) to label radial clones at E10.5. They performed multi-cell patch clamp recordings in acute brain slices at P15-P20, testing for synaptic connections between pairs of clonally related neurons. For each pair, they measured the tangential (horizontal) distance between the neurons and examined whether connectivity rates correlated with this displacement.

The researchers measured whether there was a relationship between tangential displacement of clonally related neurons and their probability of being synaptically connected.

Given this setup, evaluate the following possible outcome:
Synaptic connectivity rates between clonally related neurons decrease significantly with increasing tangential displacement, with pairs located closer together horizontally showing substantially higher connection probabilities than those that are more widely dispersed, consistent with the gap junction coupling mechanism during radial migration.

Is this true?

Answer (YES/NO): NO